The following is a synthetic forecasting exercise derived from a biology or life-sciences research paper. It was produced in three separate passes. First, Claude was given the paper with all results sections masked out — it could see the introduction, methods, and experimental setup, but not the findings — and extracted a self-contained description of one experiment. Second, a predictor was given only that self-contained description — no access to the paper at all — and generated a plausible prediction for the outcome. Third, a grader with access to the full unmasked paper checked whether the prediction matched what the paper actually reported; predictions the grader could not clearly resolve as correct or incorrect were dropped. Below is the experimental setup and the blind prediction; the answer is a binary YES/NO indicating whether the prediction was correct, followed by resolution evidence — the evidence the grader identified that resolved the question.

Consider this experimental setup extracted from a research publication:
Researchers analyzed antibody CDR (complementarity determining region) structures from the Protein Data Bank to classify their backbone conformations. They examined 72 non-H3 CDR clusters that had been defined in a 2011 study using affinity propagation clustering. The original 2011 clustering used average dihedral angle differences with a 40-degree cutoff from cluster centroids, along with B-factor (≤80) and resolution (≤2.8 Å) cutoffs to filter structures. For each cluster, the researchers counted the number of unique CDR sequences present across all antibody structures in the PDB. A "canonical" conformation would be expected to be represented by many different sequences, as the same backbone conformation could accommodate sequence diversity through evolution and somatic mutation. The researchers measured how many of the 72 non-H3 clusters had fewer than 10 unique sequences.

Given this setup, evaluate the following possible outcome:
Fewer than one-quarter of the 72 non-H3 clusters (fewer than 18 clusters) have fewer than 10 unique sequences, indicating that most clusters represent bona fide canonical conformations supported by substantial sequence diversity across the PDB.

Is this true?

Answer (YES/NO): NO